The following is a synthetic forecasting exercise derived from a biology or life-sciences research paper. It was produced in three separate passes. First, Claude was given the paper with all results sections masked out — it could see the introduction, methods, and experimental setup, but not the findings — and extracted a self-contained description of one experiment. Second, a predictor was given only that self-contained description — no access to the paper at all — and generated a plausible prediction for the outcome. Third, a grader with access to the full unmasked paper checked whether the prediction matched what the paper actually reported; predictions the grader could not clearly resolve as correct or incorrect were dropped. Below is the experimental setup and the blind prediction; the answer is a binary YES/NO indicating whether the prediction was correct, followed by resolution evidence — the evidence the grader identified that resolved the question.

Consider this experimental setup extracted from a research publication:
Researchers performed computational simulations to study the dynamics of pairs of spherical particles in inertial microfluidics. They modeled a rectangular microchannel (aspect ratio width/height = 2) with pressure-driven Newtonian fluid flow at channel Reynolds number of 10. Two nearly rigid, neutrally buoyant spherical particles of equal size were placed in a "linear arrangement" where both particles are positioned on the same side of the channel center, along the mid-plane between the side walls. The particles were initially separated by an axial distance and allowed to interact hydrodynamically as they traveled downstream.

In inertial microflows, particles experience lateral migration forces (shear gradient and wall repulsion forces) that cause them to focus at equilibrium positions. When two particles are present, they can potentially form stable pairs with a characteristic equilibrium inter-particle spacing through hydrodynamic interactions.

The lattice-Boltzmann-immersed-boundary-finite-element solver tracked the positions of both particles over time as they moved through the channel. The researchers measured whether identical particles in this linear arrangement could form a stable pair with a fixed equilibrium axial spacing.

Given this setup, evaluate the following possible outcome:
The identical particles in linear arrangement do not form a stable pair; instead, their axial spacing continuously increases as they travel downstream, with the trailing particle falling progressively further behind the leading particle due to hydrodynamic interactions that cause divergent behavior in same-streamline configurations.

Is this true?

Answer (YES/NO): YES